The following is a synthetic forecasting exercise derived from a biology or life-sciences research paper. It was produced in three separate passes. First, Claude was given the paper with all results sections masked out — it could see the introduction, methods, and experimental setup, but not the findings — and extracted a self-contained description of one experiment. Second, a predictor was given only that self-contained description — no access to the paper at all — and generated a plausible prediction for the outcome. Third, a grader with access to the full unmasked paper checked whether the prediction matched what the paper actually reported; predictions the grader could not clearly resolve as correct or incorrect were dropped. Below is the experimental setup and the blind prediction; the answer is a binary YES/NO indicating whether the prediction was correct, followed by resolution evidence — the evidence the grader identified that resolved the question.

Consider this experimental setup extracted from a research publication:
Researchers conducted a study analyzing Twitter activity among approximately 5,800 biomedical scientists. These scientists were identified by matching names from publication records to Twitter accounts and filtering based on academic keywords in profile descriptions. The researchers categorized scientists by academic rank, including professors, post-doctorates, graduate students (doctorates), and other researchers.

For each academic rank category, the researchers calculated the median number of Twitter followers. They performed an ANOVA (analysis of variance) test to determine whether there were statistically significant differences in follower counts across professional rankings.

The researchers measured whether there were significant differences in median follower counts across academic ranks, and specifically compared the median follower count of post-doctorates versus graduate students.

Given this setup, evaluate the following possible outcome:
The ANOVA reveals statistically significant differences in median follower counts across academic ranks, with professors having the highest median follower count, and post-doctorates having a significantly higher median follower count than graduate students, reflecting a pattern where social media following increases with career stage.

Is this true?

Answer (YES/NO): NO